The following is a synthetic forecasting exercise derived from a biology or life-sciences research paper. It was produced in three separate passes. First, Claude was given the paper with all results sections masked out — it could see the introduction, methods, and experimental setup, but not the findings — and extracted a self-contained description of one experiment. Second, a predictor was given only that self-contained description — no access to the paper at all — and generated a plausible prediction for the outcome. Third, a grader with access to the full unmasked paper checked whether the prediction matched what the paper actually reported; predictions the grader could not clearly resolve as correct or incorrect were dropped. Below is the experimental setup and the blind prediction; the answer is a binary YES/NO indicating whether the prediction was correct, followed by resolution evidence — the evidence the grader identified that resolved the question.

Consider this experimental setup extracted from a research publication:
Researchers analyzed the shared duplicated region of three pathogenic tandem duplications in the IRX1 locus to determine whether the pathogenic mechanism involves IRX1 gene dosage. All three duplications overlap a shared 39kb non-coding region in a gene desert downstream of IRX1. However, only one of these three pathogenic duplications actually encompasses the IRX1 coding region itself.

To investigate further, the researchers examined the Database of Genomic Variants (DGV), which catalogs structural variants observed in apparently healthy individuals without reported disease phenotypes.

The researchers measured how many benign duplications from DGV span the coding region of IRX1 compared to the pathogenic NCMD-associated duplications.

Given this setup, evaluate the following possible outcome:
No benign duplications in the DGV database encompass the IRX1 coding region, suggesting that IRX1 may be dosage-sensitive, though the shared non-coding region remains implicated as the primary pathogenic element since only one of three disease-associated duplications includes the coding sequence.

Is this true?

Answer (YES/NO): NO